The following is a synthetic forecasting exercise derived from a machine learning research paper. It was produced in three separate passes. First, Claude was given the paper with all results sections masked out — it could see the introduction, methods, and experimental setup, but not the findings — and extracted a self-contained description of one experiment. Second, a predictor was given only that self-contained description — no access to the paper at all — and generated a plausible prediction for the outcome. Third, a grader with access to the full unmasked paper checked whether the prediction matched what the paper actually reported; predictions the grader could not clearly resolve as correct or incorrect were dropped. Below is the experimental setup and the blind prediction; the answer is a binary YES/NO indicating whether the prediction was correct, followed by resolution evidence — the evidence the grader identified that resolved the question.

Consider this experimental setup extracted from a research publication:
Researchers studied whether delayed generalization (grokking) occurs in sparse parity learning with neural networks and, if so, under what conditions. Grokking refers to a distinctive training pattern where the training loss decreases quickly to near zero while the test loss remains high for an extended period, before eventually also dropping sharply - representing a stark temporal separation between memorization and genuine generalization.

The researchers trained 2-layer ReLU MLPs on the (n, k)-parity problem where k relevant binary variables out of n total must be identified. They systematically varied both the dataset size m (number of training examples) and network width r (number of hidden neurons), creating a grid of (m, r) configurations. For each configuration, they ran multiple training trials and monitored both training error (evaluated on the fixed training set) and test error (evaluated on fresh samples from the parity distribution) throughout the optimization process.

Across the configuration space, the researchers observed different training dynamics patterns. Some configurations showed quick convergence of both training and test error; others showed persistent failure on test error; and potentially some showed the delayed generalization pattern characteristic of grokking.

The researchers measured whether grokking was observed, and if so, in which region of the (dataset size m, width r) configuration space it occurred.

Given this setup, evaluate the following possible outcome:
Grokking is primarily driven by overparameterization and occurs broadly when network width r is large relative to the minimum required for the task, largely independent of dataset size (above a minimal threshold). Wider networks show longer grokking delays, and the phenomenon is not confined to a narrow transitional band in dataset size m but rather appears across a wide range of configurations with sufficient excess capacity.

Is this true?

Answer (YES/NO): NO